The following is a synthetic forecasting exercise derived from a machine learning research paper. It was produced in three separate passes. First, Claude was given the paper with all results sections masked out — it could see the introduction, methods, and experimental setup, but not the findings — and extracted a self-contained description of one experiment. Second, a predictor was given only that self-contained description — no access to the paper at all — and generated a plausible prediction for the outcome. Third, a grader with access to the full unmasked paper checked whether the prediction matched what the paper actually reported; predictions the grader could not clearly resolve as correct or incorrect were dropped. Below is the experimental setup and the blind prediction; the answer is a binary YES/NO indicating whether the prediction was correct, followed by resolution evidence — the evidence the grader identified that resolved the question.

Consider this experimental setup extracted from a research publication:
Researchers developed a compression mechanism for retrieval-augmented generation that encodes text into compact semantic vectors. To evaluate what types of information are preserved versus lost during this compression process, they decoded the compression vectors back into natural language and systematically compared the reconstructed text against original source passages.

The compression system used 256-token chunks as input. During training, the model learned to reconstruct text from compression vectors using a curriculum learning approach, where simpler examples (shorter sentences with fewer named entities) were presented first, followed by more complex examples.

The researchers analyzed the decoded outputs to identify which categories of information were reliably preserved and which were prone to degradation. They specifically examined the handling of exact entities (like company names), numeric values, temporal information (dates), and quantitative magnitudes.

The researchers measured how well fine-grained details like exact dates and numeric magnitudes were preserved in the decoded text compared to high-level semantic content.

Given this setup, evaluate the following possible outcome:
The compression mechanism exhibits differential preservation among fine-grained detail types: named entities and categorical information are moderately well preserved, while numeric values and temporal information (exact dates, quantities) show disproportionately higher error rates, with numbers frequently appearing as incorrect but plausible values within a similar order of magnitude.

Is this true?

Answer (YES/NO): NO